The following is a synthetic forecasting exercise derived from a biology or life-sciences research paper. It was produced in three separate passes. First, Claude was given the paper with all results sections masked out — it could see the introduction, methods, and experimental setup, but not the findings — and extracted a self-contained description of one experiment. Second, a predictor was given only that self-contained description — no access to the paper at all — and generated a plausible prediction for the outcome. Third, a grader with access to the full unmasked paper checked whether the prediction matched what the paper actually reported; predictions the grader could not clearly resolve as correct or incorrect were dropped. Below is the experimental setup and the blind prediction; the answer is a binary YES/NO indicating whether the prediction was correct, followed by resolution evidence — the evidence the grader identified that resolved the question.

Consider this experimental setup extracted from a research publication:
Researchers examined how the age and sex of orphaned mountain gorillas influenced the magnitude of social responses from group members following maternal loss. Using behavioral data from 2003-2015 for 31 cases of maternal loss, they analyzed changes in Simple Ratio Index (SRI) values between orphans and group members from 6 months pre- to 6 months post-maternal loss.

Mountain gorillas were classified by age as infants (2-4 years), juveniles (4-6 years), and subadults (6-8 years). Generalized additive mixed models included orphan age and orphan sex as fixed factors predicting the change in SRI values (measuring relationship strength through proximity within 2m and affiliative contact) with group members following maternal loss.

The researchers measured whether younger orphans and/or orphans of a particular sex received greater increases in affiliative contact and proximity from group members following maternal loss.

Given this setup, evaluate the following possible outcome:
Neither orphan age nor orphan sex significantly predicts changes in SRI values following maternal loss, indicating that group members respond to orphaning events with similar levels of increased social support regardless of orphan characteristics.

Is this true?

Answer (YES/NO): NO